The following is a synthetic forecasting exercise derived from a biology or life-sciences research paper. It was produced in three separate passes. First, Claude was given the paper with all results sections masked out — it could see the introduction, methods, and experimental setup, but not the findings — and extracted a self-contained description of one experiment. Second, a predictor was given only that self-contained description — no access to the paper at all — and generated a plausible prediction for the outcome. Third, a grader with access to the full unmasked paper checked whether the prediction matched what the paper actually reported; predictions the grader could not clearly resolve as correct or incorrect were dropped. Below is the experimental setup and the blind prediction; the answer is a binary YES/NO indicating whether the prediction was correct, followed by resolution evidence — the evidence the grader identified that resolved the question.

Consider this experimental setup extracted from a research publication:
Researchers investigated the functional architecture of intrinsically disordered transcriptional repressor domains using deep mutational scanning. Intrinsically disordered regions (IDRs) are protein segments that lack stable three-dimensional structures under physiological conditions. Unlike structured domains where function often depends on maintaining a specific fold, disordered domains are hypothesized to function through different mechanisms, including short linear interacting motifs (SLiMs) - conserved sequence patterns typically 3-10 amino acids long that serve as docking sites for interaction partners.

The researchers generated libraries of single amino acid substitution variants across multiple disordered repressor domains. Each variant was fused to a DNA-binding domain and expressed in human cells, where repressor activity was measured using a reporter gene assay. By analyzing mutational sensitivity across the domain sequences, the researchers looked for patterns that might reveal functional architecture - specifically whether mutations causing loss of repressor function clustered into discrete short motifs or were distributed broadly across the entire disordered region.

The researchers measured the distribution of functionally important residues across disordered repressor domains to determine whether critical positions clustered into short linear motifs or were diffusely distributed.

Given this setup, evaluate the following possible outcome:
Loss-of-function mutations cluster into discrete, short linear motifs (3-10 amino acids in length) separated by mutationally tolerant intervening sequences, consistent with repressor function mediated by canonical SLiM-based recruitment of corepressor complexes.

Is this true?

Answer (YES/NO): YES